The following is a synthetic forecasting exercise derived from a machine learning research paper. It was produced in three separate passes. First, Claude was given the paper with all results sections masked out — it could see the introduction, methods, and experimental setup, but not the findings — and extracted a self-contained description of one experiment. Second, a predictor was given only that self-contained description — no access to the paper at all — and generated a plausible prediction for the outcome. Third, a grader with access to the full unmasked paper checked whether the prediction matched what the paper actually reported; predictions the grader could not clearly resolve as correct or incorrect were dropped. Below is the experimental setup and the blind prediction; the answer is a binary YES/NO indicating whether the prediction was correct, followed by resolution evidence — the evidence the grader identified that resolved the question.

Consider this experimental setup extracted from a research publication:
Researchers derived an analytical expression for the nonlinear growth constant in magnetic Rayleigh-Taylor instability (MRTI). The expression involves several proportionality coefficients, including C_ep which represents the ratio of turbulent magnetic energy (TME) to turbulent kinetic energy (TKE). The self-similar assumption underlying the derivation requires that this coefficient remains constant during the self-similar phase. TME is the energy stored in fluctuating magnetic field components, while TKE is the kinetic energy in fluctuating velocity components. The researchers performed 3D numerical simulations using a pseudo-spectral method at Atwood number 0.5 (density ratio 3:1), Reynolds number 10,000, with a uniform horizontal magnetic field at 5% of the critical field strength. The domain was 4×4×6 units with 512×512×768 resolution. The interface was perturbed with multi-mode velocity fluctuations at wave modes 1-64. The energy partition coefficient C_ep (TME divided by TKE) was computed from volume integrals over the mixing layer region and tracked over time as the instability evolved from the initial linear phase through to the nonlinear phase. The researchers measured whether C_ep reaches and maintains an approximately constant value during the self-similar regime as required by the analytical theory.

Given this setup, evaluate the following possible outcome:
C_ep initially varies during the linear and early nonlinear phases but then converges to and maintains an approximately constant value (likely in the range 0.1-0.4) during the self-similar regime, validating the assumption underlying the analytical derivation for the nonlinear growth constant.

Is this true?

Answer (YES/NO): YES